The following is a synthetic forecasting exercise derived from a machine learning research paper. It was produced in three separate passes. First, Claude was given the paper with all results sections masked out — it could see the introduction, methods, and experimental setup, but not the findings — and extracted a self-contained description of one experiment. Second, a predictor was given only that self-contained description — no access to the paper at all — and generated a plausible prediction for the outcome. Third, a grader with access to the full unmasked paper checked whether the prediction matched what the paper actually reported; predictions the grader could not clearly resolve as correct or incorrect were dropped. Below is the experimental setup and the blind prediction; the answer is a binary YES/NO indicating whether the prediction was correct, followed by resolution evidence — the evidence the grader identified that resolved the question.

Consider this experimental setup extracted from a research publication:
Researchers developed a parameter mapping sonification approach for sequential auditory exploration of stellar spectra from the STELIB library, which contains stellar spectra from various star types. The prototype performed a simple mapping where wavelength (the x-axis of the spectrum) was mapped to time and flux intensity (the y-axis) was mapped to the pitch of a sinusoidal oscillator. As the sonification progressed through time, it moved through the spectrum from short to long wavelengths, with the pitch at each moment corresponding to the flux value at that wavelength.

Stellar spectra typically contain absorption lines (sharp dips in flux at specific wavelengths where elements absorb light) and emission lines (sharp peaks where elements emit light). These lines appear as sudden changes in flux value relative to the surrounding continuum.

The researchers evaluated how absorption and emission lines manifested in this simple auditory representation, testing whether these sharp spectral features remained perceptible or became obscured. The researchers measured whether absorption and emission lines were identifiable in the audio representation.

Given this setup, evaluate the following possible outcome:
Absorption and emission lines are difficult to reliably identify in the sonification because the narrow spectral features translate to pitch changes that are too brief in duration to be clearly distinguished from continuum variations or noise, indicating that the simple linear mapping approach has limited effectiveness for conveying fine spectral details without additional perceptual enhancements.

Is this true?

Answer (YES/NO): NO